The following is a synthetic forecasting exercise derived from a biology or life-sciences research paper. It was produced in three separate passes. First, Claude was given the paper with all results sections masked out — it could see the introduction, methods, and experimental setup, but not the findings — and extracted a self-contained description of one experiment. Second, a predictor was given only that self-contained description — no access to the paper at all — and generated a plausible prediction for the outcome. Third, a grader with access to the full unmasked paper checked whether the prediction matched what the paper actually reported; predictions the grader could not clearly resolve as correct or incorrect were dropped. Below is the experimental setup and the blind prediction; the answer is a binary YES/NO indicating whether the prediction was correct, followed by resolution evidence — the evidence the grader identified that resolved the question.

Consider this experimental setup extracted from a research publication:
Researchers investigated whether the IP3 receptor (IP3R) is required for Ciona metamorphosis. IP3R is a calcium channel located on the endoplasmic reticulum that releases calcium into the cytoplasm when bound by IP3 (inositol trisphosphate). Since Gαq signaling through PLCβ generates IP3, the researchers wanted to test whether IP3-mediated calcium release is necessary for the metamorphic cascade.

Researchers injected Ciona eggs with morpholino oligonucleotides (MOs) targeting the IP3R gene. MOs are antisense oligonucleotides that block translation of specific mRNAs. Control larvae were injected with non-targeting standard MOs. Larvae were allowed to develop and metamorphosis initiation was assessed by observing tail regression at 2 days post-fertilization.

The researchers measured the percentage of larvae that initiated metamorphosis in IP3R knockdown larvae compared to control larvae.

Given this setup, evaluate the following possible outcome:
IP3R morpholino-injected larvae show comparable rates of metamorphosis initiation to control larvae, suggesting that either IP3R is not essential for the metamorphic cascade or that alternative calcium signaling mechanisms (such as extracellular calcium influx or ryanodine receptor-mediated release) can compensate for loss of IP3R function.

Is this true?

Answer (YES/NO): NO